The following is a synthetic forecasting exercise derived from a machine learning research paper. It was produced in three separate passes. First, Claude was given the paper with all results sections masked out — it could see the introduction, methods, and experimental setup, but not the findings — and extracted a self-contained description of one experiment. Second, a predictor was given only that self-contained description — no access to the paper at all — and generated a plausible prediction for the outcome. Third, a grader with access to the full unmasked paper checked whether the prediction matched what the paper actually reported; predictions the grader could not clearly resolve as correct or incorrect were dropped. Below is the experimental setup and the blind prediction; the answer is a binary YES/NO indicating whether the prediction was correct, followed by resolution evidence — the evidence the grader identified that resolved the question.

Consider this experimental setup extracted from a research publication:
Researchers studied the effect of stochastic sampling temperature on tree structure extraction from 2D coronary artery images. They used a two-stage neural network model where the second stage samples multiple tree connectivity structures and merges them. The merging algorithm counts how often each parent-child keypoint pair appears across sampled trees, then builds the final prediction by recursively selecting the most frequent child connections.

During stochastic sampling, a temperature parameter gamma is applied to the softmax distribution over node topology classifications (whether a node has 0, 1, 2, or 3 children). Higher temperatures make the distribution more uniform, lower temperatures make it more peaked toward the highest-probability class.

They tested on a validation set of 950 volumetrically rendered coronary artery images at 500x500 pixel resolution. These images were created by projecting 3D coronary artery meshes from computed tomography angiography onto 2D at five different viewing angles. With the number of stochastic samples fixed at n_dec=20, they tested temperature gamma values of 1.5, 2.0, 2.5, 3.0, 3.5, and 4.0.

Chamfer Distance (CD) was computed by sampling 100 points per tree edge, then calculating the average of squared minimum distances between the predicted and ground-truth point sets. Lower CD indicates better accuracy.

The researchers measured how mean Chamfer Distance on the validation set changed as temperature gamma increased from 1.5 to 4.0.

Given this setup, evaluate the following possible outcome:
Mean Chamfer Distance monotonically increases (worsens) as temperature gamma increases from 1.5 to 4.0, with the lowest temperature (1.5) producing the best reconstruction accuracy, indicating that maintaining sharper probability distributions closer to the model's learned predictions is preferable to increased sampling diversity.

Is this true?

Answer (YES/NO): NO